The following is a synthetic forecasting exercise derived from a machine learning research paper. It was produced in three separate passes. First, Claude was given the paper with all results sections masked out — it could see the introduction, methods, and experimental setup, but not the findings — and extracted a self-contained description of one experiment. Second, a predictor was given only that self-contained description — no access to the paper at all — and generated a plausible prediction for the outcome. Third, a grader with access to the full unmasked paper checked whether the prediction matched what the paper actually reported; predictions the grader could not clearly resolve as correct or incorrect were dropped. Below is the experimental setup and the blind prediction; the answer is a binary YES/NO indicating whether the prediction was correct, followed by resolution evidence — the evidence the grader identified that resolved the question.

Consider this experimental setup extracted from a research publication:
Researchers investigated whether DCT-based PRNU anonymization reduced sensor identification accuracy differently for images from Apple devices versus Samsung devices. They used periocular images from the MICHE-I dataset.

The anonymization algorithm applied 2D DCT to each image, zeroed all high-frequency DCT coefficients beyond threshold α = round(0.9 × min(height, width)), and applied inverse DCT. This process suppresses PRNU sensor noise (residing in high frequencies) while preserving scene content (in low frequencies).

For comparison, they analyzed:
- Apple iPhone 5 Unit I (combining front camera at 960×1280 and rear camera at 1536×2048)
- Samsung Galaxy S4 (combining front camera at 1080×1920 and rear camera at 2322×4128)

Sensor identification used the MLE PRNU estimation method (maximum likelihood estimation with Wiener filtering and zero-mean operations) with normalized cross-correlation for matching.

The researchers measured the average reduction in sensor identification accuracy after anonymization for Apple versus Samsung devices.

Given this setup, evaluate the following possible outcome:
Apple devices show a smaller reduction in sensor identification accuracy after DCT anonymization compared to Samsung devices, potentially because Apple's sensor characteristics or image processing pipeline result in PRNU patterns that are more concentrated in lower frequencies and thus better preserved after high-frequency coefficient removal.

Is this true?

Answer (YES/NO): YES